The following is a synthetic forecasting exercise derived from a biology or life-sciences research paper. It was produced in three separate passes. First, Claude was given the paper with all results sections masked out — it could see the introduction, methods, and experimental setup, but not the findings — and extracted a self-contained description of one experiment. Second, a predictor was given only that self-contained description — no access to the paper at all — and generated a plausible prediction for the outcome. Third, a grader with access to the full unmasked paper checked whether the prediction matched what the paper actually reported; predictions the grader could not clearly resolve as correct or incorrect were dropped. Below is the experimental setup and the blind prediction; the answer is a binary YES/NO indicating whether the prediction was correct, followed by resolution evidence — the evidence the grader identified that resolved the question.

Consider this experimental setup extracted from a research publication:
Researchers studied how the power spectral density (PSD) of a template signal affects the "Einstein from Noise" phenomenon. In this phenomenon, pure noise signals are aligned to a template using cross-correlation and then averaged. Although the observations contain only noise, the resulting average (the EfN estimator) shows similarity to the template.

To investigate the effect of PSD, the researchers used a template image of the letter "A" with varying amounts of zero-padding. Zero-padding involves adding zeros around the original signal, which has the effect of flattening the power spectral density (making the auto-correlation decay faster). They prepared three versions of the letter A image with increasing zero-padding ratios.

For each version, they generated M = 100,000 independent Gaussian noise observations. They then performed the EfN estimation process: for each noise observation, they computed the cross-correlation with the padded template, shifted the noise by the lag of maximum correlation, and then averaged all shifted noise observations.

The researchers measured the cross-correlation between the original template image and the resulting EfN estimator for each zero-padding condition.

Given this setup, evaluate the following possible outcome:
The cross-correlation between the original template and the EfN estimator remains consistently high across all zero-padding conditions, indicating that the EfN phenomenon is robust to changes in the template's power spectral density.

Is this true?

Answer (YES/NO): NO